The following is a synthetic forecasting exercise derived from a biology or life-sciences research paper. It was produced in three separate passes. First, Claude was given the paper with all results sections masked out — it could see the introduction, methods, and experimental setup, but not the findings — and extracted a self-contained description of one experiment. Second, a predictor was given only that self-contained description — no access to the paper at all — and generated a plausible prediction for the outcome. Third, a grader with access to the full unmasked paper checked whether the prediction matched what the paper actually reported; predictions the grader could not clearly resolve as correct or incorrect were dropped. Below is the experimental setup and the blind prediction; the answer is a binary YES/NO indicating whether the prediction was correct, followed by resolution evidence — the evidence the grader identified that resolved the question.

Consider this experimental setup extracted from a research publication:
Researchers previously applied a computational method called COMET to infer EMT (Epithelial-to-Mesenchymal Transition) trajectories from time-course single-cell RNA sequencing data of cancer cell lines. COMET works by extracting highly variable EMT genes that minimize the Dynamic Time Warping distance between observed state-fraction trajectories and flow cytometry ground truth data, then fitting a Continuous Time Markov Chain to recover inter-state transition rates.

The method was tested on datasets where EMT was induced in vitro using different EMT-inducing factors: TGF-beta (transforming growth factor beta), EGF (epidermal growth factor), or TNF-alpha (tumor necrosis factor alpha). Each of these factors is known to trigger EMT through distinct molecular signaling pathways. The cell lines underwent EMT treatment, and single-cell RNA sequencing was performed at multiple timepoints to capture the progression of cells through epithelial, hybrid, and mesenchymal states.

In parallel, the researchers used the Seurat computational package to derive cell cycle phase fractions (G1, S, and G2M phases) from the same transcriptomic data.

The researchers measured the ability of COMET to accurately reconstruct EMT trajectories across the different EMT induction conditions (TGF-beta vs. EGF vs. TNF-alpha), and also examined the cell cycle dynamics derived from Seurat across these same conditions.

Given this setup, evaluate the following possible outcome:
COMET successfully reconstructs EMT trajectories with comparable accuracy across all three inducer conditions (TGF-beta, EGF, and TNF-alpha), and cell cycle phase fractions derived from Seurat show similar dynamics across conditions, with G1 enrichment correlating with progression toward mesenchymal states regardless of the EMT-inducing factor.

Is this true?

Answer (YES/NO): NO